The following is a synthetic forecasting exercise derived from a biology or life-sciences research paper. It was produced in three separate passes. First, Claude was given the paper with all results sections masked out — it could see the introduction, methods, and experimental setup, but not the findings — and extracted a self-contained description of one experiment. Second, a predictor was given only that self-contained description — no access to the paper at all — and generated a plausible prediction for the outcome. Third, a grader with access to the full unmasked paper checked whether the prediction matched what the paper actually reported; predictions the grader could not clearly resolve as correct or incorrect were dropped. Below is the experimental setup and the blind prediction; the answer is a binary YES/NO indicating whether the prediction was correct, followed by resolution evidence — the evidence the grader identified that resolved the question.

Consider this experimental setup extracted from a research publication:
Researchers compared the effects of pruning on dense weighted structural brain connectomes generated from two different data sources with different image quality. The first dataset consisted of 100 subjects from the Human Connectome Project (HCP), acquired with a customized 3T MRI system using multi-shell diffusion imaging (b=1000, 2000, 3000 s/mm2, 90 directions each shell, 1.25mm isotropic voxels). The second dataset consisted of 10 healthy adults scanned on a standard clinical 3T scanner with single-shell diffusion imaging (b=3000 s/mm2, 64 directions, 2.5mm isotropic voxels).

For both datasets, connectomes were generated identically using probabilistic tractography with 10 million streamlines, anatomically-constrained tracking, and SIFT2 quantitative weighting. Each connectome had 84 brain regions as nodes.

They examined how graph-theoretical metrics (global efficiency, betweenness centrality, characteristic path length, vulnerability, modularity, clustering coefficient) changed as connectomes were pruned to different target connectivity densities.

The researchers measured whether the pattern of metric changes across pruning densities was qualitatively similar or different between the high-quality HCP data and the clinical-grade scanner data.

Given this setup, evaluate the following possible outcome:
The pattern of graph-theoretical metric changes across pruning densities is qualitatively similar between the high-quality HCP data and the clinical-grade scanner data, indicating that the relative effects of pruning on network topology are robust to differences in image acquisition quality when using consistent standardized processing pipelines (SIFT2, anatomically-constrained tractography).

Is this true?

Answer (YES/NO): YES